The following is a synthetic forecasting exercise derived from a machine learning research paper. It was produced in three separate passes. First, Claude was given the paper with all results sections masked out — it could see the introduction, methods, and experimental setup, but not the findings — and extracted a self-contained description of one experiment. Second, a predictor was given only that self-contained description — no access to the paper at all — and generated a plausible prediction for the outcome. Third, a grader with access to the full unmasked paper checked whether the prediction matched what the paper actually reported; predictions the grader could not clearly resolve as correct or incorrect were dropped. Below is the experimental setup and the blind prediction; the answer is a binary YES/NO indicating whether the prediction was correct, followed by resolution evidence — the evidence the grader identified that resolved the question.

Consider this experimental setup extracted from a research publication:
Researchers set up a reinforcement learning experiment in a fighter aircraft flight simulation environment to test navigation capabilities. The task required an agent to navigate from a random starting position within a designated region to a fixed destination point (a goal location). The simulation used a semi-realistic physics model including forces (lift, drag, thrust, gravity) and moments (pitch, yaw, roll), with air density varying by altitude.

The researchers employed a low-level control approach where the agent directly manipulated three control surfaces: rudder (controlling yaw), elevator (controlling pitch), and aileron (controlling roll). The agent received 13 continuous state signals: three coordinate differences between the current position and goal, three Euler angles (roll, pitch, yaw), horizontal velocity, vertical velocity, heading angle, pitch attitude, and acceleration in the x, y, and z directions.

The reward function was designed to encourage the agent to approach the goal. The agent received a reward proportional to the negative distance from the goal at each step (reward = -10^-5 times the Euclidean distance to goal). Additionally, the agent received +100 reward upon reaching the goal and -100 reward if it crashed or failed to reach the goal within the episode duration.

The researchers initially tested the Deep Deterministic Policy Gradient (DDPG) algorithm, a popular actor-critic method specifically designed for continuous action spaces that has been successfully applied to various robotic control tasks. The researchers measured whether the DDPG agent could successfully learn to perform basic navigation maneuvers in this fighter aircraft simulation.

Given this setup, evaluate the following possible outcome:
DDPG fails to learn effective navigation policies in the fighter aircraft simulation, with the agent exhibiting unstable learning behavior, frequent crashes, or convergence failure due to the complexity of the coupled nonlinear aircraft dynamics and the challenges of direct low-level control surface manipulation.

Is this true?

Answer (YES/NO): YES